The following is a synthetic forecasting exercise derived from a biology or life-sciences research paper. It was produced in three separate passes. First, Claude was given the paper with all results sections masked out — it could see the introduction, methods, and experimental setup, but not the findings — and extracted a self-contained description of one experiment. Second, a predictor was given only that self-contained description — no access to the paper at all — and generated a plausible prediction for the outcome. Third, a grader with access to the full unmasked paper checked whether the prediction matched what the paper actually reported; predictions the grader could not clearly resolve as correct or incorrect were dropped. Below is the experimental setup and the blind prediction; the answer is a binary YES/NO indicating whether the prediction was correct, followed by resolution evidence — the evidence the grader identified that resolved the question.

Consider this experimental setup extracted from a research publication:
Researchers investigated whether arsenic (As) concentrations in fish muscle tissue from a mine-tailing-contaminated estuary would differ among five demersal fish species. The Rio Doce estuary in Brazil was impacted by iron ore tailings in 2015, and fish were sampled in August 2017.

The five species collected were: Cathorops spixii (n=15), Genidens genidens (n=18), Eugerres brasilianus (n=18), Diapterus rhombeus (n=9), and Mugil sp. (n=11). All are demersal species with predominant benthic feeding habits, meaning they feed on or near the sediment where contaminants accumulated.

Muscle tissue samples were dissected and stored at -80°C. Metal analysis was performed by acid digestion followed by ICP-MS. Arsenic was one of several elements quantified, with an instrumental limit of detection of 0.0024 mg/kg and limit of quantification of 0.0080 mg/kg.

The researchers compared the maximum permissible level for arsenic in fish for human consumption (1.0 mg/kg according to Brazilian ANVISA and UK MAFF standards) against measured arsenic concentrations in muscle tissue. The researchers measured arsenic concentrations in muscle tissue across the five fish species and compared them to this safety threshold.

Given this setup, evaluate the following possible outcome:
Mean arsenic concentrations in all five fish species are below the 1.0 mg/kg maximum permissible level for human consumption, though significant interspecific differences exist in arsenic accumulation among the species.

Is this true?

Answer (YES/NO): NO